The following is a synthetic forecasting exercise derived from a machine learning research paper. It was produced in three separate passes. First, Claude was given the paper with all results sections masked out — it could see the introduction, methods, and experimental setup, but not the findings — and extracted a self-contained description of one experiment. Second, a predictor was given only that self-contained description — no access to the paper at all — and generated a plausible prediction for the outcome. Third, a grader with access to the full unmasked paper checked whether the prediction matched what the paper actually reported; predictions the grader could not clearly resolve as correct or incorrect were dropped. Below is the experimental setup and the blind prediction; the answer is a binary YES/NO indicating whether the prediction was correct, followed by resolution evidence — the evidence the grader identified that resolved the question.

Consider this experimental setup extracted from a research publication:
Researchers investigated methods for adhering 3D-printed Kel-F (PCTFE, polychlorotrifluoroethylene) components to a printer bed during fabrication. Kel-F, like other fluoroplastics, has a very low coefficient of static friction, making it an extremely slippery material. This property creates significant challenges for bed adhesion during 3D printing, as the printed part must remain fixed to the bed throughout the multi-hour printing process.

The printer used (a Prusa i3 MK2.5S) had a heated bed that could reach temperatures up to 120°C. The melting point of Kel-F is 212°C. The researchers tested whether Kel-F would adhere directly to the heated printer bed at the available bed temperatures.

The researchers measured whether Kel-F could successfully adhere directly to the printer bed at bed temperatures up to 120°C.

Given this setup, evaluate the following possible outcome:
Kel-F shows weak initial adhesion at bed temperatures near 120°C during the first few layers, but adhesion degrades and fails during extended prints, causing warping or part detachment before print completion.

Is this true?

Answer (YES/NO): NO